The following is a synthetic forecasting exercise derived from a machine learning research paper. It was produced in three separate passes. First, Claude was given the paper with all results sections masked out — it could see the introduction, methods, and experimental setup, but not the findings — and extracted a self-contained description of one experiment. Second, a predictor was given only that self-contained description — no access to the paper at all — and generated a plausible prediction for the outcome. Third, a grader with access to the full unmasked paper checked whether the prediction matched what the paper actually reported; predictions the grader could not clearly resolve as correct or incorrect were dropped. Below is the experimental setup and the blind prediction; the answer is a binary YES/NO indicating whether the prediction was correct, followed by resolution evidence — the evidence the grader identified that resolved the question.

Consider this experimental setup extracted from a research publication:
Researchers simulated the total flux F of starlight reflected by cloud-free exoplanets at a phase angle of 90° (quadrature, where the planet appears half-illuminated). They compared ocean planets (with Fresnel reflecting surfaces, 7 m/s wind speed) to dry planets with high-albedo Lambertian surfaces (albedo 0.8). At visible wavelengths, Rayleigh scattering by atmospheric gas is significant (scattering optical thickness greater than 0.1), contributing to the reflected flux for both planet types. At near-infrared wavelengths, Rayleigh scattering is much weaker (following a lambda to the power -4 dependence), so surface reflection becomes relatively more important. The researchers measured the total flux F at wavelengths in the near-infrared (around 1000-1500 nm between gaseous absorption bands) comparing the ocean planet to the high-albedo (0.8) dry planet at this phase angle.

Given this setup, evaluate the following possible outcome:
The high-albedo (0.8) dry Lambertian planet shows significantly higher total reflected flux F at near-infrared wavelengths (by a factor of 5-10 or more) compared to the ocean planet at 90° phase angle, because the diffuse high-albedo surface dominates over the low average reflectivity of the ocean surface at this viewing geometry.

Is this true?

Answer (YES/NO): YES